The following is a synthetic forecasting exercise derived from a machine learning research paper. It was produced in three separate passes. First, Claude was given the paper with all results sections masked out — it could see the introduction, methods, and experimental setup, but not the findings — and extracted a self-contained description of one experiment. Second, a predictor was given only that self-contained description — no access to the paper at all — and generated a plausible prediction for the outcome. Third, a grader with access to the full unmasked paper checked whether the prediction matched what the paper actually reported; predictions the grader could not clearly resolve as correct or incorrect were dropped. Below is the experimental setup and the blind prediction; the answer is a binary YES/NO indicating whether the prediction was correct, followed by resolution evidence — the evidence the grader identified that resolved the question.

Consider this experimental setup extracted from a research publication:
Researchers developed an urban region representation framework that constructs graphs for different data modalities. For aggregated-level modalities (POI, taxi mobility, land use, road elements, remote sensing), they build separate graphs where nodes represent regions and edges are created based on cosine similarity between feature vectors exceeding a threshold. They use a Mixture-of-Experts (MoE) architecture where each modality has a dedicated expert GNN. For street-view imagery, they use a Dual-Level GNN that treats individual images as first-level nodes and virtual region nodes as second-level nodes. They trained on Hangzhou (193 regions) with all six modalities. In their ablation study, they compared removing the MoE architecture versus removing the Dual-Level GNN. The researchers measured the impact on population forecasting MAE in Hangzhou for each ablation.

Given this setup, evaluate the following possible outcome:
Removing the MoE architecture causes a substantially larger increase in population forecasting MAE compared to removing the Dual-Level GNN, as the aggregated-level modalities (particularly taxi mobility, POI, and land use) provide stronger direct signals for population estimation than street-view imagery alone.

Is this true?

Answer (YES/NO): NO